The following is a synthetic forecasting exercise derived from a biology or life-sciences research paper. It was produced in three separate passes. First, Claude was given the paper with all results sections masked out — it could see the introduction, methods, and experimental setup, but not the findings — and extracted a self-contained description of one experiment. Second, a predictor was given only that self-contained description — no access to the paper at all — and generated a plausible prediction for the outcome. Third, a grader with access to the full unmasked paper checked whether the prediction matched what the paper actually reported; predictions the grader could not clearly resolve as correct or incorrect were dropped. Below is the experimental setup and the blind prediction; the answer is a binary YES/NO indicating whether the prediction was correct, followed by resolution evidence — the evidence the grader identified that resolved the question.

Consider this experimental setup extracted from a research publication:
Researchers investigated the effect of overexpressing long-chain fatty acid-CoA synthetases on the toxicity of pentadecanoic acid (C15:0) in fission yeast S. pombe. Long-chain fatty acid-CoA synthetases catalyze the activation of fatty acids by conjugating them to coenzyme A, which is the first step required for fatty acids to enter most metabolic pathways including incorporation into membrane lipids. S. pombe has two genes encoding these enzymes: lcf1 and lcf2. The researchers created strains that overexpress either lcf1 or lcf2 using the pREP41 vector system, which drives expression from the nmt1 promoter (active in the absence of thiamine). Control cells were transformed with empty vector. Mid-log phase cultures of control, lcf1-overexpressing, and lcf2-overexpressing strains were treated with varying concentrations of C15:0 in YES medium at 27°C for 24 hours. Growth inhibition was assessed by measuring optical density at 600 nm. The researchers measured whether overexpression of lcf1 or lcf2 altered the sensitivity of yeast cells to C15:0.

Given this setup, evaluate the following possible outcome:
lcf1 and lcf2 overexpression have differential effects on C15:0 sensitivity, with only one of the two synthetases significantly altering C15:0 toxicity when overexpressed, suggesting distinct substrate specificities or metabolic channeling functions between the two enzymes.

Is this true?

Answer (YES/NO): NO